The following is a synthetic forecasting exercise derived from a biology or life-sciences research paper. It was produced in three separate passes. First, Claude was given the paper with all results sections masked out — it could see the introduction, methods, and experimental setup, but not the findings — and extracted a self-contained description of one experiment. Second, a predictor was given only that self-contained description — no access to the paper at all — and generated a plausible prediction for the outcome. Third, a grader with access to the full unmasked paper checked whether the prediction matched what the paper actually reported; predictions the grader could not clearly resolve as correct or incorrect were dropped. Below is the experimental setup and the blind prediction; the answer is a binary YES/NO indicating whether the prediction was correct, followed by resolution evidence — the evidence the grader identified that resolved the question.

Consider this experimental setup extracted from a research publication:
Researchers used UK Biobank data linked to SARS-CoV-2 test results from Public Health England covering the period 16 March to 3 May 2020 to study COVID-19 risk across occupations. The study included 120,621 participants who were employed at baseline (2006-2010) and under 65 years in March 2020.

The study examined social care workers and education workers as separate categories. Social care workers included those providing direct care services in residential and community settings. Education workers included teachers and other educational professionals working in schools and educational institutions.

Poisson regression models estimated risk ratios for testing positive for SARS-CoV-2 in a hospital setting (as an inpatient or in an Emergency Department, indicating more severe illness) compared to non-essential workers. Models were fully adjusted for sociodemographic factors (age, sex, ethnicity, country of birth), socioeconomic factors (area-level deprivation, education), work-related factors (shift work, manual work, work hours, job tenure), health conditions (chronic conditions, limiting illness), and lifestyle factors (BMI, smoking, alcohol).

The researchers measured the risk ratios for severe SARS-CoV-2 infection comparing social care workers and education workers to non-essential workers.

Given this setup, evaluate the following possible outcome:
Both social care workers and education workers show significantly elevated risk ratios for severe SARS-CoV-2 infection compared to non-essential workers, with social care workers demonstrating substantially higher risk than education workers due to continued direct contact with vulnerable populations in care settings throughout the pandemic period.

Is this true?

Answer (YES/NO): NO